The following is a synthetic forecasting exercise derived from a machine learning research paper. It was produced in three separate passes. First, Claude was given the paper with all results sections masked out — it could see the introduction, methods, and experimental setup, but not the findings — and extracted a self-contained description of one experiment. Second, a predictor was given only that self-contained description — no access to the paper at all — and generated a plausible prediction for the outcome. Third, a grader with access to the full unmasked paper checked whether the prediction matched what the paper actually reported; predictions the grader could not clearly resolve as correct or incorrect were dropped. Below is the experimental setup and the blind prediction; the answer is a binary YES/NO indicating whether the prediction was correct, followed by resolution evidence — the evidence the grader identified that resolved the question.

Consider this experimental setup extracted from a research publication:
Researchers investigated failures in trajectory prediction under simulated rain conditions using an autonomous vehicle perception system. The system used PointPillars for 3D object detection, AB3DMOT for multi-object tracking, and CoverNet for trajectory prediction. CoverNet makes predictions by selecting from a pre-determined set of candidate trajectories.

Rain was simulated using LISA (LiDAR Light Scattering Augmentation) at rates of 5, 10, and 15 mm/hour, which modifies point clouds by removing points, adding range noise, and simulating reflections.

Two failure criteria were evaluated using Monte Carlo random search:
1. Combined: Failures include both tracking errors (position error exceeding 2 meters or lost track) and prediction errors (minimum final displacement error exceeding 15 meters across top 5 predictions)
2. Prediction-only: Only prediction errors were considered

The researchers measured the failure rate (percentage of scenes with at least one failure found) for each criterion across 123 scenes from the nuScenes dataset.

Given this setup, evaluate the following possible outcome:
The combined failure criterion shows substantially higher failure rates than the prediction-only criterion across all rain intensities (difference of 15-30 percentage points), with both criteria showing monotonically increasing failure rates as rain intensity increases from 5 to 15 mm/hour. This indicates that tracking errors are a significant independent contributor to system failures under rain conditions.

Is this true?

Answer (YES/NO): NO